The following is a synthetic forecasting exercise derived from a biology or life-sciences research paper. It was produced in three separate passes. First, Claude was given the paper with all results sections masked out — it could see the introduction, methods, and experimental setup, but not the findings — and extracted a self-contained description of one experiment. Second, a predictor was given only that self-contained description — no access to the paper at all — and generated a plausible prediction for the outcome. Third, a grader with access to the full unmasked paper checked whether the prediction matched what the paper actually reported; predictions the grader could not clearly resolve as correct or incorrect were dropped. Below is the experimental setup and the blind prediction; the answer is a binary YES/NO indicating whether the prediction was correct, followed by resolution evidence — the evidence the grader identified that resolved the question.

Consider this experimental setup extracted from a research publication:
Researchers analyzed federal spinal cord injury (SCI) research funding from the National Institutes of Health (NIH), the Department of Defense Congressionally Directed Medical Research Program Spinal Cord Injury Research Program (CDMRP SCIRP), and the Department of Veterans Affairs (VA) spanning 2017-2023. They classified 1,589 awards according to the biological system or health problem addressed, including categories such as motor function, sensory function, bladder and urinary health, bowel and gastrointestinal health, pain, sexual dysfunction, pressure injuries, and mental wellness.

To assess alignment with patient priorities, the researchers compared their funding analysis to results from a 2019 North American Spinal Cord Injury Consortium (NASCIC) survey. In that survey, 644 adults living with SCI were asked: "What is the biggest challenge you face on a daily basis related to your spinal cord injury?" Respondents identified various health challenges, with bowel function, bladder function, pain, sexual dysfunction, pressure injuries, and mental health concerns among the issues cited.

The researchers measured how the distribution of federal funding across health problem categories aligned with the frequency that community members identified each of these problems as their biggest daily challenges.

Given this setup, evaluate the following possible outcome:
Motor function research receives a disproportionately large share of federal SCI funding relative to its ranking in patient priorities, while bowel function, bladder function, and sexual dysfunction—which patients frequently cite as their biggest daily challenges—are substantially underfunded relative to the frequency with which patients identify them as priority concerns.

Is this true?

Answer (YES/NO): NO